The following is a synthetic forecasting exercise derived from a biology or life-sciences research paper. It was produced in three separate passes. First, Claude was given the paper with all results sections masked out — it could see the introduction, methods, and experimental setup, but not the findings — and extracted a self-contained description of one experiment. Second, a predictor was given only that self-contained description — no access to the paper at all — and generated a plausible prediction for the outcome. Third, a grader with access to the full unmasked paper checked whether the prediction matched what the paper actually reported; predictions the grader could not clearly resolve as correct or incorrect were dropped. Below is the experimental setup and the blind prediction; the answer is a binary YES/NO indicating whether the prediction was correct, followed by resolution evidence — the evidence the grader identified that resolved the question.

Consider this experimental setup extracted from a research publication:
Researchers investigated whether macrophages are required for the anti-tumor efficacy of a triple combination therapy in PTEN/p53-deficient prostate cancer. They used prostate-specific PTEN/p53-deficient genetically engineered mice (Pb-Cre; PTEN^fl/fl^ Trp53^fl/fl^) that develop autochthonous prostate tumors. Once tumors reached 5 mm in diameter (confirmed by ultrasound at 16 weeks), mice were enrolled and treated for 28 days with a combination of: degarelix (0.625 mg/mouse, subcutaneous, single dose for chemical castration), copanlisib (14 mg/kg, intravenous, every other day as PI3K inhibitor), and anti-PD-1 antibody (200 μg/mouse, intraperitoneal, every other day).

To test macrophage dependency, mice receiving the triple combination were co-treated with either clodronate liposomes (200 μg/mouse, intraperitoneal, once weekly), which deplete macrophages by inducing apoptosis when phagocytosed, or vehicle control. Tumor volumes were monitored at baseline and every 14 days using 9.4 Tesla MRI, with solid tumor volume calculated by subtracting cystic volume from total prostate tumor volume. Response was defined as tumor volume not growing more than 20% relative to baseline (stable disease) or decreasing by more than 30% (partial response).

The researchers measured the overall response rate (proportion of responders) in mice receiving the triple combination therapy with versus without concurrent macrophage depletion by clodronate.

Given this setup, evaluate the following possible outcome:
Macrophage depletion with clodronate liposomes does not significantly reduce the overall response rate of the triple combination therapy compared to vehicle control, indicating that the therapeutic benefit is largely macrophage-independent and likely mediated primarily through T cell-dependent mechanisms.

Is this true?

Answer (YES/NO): NO